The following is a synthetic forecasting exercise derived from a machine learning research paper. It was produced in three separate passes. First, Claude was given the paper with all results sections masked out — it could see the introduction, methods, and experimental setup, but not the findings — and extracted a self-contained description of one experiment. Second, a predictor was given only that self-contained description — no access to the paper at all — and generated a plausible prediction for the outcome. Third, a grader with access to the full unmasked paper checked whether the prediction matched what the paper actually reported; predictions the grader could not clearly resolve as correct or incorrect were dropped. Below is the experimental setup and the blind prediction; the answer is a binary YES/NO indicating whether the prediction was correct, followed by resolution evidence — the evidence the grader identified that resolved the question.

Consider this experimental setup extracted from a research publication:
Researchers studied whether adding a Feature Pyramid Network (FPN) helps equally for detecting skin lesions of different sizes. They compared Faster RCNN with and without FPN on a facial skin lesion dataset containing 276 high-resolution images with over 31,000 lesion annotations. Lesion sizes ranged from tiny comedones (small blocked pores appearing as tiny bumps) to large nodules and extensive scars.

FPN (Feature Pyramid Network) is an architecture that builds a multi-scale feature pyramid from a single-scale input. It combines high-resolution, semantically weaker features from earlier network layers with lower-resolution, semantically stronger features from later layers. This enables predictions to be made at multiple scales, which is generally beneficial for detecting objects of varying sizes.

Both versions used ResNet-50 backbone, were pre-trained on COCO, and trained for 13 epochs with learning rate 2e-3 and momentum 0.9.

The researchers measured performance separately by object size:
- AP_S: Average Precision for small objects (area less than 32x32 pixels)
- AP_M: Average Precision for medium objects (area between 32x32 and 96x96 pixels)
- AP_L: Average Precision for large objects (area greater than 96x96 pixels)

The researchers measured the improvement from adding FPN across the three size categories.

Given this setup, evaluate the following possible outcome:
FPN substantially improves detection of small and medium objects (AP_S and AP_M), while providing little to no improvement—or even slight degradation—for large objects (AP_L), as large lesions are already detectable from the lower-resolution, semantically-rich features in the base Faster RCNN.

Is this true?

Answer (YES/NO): YES